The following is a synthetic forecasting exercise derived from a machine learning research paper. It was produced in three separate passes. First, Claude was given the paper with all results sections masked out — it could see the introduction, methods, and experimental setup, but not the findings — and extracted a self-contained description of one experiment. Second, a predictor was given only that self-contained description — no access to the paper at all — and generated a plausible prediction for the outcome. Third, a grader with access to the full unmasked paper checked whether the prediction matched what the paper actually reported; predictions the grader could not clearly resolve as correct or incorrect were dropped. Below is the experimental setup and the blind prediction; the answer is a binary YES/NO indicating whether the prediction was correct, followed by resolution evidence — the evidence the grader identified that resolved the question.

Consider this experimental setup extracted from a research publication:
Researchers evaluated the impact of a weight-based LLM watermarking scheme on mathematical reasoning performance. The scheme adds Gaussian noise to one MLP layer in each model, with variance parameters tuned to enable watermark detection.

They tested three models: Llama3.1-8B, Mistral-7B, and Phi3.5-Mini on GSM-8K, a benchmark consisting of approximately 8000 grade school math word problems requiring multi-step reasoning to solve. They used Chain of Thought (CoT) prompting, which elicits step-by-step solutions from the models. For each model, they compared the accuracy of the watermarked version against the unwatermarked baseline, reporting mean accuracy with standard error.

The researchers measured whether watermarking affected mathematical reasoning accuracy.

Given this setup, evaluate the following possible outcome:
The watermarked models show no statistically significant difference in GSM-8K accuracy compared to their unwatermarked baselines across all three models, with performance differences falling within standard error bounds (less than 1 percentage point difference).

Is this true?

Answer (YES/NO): NO